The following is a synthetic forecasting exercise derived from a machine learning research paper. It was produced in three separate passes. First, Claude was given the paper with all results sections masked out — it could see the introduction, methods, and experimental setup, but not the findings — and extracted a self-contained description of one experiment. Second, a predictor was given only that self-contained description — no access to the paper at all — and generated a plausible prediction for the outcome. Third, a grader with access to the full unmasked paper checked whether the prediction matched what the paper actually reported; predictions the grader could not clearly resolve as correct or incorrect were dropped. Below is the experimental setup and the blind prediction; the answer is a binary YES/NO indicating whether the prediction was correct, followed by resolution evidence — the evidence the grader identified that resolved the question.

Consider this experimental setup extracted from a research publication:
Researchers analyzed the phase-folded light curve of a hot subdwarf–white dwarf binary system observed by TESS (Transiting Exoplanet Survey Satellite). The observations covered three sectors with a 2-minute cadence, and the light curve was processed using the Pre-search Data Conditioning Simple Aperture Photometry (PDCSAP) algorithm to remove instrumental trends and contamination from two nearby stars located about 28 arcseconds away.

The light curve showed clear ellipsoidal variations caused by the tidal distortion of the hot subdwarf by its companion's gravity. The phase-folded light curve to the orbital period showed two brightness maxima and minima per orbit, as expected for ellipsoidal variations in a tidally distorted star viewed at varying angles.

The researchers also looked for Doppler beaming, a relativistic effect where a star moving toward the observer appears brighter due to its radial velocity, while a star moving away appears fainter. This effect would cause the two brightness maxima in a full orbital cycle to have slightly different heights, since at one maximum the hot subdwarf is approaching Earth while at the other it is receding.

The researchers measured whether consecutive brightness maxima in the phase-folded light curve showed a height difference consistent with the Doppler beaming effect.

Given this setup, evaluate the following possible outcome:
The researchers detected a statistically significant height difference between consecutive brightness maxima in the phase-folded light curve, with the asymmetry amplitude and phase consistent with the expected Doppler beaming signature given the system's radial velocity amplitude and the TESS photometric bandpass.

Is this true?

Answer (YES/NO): YES